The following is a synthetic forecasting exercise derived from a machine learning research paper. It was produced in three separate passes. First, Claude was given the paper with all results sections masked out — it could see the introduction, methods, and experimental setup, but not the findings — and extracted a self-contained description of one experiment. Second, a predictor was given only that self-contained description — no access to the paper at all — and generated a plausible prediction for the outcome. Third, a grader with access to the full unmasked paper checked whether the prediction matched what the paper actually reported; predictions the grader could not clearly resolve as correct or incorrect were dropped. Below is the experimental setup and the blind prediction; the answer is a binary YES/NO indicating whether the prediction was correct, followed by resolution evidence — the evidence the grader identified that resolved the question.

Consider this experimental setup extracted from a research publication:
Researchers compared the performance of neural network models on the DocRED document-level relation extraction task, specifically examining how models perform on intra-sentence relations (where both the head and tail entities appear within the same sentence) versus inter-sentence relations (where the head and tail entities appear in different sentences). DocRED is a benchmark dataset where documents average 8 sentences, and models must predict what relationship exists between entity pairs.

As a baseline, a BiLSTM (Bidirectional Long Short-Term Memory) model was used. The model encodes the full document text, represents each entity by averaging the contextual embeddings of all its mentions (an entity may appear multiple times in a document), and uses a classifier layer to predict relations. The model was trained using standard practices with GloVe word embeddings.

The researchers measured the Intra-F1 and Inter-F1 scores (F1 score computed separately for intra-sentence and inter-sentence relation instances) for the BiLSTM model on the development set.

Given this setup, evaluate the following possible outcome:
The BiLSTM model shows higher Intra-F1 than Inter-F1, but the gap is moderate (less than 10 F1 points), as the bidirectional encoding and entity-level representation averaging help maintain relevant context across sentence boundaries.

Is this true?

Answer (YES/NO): NO